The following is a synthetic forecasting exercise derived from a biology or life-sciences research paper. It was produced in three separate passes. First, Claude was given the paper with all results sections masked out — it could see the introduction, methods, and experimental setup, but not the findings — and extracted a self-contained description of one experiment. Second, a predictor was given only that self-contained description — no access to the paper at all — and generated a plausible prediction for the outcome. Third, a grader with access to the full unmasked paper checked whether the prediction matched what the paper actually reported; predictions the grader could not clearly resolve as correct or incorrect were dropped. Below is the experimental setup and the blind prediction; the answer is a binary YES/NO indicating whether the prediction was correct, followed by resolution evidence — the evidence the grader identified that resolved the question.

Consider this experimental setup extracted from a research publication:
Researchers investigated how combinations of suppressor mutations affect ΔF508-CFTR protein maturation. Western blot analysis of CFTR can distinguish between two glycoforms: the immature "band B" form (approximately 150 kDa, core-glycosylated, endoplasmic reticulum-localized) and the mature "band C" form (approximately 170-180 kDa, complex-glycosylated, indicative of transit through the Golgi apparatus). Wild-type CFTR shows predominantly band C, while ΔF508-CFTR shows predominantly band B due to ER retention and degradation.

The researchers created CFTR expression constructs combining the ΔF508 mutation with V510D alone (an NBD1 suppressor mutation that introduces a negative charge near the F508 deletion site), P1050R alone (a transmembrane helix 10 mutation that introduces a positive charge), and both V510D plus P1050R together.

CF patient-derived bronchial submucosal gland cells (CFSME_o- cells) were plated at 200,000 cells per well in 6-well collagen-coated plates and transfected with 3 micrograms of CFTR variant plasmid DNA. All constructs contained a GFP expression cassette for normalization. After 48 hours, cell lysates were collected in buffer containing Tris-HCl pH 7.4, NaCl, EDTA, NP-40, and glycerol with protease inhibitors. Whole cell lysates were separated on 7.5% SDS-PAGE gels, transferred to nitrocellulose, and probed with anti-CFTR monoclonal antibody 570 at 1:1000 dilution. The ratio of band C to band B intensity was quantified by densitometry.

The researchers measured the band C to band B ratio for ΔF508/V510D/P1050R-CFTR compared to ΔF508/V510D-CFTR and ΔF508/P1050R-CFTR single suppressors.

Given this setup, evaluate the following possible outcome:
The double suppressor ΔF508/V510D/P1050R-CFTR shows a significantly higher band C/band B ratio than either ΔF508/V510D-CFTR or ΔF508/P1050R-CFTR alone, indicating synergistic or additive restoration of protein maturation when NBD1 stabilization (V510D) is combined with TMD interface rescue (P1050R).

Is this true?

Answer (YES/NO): YES